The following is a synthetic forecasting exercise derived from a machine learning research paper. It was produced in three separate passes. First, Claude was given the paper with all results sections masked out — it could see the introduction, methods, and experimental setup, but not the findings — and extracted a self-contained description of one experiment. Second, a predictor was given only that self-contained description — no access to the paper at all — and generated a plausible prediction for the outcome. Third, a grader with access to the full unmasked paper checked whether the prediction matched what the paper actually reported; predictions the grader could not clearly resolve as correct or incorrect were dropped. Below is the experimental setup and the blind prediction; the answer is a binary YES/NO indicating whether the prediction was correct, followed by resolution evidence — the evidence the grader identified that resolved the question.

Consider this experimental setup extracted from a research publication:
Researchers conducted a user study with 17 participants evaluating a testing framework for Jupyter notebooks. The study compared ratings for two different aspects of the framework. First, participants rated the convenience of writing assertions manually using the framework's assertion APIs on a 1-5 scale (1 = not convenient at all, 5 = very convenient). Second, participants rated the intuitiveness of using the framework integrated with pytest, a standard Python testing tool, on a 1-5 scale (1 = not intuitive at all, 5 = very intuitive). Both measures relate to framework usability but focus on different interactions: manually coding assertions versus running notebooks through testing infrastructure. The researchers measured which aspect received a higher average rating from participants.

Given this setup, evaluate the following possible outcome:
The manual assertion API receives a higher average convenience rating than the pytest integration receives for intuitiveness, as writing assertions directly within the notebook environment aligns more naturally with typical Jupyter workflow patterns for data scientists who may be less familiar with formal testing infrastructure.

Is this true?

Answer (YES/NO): NO